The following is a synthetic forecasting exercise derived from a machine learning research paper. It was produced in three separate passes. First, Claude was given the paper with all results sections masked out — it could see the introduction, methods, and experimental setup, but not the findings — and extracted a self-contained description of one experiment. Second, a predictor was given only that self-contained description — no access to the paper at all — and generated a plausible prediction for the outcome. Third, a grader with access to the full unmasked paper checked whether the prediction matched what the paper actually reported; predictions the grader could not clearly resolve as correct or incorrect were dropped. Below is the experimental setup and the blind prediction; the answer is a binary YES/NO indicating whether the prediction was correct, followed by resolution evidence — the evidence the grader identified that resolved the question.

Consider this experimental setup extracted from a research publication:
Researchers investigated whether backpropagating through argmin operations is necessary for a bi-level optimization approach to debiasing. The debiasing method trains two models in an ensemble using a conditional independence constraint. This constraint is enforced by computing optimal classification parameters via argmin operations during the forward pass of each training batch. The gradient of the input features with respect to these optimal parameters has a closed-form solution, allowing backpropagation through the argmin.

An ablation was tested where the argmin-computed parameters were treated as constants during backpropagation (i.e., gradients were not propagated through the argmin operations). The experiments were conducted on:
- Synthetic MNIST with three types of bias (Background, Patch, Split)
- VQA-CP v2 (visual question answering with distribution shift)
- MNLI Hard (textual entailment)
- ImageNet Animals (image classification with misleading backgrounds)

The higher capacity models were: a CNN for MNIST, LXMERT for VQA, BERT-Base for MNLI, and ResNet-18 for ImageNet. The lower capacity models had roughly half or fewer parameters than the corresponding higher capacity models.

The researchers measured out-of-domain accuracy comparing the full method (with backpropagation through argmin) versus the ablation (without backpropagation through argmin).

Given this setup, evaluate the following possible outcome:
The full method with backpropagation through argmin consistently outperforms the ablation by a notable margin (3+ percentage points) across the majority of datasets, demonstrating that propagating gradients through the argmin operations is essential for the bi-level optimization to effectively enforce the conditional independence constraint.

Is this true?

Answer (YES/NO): NO